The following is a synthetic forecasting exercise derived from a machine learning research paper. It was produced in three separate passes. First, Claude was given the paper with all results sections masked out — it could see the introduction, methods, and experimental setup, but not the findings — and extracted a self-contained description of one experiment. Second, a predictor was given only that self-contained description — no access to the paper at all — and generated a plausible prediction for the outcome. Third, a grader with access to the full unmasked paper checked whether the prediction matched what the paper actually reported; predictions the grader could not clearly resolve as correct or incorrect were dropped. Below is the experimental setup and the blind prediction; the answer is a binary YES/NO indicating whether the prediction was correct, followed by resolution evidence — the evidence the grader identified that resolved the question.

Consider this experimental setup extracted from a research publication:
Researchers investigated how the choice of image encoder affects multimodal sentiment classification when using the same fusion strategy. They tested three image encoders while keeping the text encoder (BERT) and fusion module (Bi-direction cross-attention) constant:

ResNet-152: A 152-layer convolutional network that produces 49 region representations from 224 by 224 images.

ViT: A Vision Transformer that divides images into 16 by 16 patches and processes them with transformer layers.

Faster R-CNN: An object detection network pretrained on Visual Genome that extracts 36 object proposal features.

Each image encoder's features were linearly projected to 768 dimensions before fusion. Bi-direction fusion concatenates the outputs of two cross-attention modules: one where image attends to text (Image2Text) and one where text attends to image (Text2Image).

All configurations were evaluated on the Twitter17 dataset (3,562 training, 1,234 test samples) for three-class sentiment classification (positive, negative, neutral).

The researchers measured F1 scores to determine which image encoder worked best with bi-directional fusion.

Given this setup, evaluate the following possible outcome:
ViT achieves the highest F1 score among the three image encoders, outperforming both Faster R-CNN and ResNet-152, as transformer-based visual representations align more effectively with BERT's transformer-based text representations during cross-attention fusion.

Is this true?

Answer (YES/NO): NO